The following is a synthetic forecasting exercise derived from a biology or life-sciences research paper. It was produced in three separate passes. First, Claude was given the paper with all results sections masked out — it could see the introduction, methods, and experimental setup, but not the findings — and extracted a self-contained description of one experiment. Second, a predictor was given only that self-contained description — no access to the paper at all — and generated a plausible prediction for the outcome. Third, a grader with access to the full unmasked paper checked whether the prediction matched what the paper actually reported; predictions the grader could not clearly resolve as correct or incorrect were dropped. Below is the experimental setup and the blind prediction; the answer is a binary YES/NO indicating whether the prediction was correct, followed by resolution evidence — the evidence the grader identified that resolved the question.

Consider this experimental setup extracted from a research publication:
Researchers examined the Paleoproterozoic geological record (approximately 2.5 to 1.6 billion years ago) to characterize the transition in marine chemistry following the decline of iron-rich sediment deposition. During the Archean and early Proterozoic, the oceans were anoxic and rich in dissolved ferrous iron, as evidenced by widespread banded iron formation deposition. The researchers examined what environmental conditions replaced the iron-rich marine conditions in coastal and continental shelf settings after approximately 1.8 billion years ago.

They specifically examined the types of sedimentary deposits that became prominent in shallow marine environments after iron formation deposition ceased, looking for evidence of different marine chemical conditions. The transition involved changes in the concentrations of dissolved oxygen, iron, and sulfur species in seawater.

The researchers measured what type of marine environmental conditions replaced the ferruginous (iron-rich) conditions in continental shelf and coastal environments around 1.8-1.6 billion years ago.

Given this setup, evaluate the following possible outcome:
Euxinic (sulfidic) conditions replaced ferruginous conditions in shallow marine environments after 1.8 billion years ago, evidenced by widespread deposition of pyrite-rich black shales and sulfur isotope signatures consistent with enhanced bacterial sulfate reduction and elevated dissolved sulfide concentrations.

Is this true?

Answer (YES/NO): NO